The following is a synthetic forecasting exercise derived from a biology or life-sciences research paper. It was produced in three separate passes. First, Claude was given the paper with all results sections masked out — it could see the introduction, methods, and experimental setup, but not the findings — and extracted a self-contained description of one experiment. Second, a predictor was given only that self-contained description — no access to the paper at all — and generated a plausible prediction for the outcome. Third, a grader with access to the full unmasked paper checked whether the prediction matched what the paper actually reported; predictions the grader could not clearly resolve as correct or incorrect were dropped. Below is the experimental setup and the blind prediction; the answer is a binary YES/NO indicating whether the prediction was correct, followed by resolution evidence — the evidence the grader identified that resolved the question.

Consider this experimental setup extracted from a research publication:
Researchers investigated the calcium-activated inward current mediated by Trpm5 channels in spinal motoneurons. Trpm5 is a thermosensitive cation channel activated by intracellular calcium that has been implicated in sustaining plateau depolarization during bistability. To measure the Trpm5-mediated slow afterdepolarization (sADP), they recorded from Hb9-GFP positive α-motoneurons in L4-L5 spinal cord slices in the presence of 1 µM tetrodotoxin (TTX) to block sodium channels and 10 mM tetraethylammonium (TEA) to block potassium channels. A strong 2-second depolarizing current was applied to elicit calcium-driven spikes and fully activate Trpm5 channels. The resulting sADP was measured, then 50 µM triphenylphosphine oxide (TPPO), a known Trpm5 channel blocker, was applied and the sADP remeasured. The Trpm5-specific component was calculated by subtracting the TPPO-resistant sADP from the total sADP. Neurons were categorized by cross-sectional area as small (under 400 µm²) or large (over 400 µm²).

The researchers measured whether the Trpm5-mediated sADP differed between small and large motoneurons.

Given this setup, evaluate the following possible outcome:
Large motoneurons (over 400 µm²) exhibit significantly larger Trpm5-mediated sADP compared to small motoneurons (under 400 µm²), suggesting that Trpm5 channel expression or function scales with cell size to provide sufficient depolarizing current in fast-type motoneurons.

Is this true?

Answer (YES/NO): YES